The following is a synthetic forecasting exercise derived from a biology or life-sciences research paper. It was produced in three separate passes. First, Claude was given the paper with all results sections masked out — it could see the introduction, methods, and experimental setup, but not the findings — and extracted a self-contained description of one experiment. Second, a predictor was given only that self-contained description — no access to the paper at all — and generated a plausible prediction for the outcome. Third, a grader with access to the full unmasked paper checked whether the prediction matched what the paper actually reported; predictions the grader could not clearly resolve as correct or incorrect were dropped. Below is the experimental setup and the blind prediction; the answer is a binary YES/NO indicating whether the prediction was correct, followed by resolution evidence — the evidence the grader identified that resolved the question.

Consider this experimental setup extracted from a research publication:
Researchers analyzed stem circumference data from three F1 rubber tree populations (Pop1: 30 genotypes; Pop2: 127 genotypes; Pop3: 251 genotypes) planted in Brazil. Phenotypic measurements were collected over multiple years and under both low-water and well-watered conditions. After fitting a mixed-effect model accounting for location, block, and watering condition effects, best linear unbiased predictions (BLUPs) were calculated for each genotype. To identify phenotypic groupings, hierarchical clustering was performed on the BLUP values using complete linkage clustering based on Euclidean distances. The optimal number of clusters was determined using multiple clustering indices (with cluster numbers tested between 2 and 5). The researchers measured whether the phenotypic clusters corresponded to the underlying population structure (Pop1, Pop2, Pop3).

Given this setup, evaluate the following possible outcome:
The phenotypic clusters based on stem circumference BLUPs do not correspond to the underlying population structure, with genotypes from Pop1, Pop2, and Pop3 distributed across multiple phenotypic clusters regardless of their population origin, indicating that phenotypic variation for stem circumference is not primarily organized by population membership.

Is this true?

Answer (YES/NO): YES